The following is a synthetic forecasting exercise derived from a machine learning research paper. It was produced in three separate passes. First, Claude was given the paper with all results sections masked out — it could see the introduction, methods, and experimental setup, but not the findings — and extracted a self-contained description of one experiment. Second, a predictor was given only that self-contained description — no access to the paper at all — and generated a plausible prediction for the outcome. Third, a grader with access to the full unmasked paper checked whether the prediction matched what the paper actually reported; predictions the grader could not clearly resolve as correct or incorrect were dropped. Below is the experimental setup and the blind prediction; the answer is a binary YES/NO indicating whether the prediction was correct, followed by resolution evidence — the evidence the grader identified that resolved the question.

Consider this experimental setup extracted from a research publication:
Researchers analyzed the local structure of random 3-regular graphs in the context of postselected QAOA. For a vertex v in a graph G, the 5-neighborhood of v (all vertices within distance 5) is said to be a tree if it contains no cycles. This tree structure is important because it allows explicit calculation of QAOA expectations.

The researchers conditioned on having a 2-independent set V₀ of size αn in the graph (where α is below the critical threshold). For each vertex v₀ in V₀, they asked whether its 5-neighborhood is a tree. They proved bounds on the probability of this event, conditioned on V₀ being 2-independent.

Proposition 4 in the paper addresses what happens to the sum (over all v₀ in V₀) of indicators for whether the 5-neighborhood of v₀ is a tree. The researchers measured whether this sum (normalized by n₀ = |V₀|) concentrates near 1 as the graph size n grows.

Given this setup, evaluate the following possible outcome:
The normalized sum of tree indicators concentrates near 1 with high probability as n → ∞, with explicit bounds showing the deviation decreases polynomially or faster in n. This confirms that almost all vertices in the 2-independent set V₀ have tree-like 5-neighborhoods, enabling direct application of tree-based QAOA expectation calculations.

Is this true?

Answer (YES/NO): YES